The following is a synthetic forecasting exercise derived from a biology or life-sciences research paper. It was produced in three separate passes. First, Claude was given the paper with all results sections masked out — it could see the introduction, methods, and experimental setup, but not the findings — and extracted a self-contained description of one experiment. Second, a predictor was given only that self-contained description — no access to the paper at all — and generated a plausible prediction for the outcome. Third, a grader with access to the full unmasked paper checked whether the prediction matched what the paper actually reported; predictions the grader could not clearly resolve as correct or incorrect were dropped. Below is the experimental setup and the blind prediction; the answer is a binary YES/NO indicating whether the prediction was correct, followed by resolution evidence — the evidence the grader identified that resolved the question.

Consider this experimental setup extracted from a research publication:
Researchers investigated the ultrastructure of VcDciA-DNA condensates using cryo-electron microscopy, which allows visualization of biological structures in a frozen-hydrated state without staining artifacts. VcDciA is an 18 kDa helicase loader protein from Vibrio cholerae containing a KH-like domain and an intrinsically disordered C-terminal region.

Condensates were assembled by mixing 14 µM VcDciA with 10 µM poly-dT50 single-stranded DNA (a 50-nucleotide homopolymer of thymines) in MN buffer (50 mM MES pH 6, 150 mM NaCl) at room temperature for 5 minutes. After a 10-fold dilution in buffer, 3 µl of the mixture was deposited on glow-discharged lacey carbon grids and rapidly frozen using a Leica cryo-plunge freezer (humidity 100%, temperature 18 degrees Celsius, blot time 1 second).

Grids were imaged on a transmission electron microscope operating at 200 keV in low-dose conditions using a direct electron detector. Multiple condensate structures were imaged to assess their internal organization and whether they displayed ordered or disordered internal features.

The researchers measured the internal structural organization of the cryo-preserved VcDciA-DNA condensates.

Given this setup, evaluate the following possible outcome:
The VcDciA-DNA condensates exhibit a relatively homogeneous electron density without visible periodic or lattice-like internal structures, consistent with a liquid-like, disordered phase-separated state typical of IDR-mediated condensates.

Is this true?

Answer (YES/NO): NO